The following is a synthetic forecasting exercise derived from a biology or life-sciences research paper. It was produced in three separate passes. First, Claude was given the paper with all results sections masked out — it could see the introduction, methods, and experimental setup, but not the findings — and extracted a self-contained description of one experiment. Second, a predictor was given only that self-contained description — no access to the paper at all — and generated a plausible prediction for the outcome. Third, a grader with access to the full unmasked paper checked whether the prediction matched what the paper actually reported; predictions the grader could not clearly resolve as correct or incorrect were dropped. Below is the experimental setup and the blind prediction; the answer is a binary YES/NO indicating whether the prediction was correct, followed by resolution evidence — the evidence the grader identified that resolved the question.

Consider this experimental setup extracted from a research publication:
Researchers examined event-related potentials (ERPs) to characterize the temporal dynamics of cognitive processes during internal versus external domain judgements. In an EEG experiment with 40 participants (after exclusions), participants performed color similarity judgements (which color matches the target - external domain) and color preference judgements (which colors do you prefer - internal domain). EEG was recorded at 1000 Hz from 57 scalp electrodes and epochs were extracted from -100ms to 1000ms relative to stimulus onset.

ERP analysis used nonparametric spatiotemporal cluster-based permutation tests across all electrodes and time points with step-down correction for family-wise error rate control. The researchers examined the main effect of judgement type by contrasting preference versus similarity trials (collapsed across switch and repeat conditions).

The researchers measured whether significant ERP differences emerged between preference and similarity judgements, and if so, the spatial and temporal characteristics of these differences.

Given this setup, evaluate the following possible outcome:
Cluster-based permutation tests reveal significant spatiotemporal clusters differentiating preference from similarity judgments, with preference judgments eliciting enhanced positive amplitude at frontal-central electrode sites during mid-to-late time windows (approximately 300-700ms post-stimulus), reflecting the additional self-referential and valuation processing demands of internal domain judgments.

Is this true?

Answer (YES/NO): NO